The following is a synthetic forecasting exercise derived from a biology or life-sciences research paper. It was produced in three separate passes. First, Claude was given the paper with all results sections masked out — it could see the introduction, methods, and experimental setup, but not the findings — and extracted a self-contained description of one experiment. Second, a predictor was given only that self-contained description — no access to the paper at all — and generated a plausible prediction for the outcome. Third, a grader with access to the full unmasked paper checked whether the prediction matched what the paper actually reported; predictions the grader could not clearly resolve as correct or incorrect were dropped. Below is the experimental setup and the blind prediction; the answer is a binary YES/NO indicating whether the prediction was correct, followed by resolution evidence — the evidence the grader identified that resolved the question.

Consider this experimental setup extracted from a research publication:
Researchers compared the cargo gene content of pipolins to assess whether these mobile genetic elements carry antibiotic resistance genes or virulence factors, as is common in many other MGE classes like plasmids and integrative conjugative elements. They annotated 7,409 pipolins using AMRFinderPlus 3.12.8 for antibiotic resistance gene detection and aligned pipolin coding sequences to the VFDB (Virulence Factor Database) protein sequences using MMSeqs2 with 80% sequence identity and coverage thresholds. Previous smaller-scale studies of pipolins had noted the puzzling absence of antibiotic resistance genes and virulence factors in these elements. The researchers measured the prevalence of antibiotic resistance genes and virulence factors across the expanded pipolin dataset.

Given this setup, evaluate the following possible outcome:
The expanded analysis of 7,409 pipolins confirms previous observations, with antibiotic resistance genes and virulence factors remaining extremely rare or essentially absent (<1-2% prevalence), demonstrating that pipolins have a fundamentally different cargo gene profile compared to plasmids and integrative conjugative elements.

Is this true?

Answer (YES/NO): YES